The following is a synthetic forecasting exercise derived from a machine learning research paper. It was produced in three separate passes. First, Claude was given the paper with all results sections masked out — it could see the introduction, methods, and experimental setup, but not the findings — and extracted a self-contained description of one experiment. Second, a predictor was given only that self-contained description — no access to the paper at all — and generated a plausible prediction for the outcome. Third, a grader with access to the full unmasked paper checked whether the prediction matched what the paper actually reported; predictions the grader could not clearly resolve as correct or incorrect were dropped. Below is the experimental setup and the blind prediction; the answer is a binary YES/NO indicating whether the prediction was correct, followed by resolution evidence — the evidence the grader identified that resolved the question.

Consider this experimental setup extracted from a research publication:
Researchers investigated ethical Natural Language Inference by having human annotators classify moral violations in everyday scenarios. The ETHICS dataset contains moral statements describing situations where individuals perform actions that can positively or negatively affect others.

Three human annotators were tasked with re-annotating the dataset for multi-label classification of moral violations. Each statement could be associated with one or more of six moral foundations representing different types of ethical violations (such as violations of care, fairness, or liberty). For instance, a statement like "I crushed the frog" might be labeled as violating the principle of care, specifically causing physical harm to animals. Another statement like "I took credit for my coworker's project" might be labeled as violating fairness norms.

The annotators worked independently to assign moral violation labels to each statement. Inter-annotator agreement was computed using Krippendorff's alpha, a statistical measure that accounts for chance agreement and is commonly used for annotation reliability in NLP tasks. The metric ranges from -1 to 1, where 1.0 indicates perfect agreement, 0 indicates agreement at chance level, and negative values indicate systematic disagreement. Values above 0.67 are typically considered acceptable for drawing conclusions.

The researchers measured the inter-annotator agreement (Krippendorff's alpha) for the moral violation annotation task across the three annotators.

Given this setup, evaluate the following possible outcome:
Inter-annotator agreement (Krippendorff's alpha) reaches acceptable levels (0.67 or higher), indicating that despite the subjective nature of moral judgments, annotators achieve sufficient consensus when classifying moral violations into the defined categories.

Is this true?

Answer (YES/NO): YES